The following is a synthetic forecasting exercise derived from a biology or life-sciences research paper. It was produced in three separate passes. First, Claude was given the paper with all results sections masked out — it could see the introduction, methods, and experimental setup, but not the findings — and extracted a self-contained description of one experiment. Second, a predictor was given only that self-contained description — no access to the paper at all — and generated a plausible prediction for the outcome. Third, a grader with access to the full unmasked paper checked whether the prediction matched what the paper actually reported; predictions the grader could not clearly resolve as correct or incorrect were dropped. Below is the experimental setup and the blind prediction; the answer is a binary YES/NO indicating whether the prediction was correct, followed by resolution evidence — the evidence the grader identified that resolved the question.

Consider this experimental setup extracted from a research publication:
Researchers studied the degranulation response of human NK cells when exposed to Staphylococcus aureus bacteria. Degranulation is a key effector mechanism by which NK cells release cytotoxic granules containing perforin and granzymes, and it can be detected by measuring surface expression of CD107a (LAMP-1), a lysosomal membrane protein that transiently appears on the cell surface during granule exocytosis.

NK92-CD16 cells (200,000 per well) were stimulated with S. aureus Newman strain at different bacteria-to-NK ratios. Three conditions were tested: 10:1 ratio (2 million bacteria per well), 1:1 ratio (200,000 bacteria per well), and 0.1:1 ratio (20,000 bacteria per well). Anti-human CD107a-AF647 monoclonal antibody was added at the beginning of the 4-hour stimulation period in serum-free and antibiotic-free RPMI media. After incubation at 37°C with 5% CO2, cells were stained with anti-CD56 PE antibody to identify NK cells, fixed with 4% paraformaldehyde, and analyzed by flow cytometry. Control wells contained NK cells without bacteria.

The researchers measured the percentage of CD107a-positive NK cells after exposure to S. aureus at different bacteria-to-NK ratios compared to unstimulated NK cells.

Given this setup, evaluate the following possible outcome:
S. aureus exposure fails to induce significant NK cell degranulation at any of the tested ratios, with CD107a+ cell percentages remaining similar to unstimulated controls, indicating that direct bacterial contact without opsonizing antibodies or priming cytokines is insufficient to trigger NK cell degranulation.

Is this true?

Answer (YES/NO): NO